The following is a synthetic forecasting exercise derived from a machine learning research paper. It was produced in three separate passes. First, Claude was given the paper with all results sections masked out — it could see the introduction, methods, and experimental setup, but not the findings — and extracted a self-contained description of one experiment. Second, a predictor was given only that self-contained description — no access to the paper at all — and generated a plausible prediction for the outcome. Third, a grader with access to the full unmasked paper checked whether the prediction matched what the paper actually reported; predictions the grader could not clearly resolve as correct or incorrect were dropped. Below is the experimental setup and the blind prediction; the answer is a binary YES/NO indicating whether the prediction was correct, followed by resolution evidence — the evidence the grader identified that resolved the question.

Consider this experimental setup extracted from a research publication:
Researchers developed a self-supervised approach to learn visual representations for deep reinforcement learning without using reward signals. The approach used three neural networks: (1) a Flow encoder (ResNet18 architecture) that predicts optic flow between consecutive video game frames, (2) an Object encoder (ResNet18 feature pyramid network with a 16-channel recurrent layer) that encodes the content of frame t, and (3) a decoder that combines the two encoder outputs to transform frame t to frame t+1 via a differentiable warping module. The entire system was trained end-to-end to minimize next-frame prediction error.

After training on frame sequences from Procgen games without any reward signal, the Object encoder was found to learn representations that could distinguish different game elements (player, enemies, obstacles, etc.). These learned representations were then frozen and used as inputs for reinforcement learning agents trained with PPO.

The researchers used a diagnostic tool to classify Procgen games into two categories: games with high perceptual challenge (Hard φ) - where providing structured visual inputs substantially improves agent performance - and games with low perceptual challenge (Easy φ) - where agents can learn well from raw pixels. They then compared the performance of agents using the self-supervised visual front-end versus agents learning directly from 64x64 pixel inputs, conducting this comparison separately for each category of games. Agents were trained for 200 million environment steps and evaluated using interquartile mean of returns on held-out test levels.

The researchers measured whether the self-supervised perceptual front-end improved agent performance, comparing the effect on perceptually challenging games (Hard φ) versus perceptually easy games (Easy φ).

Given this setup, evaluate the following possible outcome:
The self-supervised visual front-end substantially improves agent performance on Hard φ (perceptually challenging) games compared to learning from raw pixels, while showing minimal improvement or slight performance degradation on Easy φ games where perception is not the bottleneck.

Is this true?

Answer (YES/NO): YES